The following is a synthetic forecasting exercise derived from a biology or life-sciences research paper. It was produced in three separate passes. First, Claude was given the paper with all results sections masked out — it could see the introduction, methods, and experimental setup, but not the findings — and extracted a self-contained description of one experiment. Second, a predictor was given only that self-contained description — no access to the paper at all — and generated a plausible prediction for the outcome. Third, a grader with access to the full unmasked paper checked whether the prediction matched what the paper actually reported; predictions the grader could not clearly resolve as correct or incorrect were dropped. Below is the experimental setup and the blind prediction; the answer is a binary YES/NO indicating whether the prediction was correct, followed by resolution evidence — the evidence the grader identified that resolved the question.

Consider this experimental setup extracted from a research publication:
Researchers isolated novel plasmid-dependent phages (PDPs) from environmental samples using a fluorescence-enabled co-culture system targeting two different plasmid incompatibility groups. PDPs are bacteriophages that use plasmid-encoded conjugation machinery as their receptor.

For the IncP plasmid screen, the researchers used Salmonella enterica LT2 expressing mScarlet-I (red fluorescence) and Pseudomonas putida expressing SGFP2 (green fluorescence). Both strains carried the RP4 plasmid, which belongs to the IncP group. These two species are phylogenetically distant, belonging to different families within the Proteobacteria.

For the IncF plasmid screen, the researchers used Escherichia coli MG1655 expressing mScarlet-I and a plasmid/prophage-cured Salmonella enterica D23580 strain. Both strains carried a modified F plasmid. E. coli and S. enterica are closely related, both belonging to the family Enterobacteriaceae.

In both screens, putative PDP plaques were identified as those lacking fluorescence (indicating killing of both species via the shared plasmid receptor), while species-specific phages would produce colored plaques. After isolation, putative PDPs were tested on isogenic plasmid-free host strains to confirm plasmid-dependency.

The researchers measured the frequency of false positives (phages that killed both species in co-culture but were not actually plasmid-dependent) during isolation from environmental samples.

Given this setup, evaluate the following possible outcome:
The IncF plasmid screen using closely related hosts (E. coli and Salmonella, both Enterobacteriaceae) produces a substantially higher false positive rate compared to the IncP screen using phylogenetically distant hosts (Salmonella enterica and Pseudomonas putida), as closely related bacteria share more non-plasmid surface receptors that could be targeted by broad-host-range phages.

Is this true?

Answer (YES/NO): YES